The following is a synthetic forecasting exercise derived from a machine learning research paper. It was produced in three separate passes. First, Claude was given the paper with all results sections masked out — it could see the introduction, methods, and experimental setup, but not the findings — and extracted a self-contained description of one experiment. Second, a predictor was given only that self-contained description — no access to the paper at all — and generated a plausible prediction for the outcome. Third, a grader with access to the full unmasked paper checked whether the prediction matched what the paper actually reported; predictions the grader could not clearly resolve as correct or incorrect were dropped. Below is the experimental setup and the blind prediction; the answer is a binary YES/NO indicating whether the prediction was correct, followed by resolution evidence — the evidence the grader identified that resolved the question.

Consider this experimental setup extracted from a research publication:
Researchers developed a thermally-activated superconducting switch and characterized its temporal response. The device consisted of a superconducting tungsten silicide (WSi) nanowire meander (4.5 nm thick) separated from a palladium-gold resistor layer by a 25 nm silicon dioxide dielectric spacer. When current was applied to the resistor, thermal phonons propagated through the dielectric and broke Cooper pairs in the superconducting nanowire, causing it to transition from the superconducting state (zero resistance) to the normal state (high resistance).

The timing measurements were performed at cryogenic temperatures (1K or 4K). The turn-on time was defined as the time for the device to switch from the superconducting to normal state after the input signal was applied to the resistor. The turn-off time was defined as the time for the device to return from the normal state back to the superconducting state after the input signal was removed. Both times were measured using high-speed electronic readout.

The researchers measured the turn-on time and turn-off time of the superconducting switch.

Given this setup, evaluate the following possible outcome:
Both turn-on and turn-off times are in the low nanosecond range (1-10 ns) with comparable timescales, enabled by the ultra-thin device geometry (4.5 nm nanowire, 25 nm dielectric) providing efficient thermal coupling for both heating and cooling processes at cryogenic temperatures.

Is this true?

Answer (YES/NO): NO